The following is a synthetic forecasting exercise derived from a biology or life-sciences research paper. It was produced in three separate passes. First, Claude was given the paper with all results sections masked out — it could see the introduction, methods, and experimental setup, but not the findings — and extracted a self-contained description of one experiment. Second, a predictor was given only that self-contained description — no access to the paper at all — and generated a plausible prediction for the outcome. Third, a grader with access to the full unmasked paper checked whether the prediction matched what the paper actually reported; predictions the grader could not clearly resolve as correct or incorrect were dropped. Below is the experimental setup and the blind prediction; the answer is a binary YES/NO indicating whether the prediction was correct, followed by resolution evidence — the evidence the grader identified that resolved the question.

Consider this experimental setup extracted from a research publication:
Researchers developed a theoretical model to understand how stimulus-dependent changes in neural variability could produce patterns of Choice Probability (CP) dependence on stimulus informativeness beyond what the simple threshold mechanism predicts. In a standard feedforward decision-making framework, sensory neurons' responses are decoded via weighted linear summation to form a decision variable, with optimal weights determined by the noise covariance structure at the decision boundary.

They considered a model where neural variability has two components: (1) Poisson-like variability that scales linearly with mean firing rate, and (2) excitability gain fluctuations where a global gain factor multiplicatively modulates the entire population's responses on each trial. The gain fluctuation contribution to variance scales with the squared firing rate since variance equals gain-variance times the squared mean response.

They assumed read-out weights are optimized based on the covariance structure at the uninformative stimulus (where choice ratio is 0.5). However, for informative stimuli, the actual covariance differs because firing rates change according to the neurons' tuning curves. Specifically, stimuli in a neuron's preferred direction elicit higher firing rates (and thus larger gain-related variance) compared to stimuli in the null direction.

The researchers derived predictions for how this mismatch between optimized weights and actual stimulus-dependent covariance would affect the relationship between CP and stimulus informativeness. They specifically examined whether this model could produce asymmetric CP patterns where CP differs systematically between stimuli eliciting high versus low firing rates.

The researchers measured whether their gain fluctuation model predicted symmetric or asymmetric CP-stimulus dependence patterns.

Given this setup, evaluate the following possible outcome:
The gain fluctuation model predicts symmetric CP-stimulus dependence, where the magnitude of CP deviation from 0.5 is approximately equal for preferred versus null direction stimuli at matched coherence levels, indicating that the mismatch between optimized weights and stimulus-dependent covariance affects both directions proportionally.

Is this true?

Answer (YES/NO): NO